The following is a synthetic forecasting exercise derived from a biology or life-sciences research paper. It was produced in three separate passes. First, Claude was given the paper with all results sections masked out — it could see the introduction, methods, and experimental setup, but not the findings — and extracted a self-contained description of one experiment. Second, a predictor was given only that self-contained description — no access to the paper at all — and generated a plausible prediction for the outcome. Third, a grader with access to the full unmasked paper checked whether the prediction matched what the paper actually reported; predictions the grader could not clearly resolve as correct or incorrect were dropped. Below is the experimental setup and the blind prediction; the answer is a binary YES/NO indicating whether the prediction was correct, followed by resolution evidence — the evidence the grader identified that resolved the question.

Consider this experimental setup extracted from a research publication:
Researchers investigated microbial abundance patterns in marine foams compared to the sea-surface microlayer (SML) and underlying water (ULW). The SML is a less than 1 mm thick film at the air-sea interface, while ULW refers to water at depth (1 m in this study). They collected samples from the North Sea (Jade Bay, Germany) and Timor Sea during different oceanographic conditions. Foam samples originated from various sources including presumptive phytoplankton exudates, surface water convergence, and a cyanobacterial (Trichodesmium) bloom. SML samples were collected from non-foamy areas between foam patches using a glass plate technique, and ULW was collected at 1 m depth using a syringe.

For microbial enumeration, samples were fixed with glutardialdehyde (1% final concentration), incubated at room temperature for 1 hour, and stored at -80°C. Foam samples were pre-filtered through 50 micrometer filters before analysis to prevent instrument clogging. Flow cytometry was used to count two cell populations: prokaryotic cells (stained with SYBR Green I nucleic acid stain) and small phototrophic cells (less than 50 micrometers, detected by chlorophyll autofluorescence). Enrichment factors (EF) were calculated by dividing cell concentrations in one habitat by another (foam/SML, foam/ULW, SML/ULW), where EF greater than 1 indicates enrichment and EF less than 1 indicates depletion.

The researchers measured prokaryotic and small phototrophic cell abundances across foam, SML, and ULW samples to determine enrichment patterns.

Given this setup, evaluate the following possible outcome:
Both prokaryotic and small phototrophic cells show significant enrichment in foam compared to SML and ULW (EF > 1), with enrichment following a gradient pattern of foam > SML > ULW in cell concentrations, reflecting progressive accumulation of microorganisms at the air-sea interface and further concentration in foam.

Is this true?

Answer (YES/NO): NO